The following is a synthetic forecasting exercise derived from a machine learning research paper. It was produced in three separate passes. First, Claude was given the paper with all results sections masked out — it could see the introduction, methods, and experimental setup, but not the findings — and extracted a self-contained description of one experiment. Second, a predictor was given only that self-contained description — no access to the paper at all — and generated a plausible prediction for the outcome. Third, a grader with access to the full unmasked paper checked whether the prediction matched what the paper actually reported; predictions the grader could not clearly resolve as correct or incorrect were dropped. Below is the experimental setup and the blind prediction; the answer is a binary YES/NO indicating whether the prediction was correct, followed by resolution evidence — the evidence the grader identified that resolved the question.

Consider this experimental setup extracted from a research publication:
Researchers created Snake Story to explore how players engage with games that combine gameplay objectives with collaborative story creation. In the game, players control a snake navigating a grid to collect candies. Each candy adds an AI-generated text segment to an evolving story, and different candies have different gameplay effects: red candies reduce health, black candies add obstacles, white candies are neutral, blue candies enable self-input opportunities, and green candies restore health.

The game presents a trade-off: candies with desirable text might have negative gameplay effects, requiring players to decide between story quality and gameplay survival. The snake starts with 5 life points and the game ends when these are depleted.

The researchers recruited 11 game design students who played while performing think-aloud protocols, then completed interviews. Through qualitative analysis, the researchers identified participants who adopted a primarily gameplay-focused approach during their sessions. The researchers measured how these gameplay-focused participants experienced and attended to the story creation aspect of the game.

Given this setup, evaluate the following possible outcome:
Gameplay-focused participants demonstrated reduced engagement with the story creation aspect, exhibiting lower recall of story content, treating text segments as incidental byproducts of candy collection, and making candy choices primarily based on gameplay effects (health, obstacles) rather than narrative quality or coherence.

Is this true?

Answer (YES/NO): YES